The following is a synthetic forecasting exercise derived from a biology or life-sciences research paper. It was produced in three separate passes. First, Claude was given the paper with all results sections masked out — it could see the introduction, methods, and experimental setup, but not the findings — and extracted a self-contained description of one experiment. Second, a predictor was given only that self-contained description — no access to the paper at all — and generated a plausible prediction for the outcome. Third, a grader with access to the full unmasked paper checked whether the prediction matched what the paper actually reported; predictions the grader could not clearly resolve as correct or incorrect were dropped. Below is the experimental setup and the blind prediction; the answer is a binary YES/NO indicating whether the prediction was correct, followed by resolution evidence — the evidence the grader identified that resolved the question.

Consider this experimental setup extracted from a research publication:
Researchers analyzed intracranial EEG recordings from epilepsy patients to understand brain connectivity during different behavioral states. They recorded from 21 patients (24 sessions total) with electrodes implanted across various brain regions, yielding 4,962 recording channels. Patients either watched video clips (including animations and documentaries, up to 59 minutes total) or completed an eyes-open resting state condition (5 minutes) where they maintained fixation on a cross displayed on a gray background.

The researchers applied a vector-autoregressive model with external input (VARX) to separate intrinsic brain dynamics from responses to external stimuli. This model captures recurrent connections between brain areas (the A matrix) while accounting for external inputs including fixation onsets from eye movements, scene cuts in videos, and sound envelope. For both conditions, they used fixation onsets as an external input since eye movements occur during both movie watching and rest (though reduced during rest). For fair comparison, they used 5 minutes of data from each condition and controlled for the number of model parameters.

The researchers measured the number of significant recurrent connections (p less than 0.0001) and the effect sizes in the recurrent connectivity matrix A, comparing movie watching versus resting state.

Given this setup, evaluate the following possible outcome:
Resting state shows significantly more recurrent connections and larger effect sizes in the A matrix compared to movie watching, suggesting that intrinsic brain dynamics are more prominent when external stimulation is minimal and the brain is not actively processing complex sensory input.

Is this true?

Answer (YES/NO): NO